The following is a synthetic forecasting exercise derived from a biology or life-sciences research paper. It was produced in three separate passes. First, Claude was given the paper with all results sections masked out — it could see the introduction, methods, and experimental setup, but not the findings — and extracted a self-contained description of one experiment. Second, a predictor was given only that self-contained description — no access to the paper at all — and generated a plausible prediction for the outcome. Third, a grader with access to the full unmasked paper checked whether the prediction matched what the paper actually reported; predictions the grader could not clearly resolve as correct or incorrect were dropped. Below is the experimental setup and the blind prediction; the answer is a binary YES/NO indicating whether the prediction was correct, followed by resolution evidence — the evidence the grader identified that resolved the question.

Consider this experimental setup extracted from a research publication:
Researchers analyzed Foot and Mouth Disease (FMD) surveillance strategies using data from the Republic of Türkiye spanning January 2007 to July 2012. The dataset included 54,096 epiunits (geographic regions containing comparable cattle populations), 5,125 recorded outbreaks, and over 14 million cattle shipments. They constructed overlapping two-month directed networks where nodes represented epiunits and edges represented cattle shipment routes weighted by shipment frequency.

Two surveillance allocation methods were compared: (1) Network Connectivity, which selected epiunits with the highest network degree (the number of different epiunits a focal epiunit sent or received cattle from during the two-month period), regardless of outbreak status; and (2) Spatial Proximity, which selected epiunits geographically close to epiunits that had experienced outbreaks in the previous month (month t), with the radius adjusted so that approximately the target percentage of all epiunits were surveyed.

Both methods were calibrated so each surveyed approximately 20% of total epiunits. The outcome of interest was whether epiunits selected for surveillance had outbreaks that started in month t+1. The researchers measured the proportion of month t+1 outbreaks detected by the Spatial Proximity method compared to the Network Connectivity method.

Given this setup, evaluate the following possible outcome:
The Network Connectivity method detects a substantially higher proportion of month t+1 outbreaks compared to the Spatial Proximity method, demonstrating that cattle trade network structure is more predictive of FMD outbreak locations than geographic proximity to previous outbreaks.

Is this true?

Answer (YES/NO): NO